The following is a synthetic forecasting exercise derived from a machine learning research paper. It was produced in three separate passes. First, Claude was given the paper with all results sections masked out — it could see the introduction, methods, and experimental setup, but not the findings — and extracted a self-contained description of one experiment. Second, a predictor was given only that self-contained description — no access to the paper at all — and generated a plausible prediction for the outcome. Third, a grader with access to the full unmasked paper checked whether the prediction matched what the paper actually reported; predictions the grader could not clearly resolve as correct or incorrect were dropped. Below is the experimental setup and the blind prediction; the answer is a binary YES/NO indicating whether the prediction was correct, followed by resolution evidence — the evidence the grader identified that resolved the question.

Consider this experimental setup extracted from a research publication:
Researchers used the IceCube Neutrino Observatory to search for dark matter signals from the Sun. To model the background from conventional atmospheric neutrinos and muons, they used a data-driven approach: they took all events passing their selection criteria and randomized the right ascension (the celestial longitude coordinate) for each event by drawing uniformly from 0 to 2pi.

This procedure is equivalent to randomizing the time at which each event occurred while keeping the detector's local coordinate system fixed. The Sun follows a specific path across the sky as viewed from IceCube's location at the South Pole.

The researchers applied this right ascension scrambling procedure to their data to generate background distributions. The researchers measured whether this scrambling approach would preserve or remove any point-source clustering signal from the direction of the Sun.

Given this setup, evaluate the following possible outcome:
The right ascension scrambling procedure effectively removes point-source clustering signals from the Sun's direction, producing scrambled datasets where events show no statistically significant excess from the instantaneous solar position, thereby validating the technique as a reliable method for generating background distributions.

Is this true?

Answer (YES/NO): YES